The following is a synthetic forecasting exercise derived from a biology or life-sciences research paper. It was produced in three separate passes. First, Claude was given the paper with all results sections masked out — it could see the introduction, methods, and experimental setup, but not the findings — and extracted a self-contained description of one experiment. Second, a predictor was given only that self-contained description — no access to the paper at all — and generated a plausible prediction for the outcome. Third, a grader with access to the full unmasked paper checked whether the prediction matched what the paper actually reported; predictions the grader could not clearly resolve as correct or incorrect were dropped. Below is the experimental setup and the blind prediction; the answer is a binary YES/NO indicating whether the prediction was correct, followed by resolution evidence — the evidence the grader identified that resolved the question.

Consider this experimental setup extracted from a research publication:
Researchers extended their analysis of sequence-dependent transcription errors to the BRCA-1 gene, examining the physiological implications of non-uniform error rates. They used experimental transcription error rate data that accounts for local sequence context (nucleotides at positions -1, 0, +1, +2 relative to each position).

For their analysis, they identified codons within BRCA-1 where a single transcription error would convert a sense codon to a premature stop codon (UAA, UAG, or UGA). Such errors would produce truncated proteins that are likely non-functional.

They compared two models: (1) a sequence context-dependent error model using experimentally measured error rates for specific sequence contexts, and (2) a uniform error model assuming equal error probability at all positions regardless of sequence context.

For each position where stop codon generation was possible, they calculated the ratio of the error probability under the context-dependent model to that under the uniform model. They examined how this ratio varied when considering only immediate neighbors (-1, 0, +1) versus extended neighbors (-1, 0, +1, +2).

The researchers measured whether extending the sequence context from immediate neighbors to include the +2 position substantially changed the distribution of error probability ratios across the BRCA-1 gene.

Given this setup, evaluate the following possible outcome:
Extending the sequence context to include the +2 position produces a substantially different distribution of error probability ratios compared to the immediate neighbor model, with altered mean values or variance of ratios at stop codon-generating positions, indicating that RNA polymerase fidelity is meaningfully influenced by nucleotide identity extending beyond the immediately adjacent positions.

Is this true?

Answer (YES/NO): NO